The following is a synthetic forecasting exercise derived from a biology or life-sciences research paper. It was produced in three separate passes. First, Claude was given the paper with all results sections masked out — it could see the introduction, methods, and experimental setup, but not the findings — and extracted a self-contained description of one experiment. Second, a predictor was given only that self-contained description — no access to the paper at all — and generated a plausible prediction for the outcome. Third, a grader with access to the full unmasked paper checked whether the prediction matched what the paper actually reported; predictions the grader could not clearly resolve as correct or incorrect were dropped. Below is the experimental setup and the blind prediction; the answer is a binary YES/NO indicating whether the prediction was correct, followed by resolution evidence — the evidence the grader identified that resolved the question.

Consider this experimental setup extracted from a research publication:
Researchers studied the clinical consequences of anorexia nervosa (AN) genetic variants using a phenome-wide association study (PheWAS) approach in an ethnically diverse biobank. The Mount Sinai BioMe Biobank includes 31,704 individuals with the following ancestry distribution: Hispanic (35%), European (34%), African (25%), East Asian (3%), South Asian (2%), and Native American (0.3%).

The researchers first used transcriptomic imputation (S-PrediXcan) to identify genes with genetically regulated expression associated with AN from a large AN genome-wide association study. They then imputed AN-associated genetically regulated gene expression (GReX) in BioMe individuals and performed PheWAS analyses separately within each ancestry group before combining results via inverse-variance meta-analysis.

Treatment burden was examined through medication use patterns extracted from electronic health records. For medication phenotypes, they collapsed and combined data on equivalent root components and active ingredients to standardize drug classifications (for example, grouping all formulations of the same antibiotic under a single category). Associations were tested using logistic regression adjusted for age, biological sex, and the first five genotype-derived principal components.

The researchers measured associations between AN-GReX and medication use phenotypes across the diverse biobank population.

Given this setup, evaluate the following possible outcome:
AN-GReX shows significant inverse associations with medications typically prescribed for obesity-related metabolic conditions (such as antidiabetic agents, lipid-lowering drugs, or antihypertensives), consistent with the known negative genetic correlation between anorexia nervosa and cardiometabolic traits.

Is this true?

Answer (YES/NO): NO